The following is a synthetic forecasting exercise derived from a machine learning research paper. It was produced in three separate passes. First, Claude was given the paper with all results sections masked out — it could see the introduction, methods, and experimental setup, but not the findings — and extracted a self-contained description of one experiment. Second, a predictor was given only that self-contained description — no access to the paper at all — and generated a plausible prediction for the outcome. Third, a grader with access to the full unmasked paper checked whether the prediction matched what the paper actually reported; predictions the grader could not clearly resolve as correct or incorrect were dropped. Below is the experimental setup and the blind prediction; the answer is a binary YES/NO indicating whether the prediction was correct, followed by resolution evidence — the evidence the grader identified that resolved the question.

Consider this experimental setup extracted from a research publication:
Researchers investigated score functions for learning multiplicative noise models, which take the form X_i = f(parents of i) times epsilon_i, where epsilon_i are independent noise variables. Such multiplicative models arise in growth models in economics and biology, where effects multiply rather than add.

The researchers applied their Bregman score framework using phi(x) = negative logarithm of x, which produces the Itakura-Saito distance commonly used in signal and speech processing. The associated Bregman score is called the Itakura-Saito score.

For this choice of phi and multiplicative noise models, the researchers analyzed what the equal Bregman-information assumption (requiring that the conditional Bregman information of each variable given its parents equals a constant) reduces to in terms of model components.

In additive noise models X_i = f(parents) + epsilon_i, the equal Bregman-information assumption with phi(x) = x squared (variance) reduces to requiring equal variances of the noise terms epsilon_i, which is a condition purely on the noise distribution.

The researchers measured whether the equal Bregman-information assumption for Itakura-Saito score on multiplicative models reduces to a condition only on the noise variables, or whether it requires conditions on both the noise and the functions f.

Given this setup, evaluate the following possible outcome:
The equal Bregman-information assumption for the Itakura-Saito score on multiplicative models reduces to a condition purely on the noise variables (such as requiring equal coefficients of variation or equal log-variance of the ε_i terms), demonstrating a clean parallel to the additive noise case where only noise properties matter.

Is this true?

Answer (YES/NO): YES